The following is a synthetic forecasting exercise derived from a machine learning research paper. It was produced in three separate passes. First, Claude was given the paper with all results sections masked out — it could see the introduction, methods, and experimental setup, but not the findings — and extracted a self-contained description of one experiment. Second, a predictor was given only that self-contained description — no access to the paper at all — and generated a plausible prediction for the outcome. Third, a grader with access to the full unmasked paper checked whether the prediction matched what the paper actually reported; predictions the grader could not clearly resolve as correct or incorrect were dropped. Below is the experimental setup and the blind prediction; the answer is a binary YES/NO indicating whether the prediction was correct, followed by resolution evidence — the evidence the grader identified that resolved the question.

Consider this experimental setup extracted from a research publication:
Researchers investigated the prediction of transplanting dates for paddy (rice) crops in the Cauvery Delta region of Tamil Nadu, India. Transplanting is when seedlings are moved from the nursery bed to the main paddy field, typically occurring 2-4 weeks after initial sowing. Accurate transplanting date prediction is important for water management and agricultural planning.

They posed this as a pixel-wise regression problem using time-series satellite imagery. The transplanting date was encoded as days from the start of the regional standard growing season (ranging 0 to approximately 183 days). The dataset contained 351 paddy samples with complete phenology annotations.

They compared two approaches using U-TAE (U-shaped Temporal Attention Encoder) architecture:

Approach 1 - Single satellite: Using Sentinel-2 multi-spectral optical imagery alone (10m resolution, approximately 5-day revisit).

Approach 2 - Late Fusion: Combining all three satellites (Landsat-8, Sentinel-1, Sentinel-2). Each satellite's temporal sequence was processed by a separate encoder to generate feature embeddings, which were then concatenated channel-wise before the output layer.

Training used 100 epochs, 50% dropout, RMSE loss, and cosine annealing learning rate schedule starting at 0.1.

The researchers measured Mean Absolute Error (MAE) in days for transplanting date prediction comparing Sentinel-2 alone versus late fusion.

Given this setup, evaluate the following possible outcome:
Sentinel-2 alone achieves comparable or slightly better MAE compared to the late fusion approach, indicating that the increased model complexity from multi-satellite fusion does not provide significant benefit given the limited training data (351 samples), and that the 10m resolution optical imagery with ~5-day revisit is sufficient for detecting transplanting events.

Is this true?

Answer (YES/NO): NO